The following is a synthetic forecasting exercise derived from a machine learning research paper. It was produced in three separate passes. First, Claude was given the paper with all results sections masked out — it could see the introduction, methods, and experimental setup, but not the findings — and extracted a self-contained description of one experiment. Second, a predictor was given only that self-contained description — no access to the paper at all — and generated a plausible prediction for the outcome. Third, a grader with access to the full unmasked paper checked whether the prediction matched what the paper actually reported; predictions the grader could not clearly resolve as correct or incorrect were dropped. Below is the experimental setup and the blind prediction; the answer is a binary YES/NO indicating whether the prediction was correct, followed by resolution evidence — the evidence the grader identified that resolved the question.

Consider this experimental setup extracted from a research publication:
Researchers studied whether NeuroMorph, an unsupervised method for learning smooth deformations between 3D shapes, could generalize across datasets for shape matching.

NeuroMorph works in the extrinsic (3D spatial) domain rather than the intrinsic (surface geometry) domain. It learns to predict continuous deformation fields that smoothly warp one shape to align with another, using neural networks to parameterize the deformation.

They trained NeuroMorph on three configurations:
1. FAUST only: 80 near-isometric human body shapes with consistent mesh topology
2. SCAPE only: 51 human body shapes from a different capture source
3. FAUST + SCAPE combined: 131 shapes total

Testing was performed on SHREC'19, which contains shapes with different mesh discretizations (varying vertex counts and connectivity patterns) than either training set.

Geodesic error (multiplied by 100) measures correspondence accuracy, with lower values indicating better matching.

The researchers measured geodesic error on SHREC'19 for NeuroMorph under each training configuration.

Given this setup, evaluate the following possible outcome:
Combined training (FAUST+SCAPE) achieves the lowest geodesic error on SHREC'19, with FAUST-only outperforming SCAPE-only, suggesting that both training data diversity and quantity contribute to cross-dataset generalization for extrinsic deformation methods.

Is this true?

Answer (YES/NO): YES